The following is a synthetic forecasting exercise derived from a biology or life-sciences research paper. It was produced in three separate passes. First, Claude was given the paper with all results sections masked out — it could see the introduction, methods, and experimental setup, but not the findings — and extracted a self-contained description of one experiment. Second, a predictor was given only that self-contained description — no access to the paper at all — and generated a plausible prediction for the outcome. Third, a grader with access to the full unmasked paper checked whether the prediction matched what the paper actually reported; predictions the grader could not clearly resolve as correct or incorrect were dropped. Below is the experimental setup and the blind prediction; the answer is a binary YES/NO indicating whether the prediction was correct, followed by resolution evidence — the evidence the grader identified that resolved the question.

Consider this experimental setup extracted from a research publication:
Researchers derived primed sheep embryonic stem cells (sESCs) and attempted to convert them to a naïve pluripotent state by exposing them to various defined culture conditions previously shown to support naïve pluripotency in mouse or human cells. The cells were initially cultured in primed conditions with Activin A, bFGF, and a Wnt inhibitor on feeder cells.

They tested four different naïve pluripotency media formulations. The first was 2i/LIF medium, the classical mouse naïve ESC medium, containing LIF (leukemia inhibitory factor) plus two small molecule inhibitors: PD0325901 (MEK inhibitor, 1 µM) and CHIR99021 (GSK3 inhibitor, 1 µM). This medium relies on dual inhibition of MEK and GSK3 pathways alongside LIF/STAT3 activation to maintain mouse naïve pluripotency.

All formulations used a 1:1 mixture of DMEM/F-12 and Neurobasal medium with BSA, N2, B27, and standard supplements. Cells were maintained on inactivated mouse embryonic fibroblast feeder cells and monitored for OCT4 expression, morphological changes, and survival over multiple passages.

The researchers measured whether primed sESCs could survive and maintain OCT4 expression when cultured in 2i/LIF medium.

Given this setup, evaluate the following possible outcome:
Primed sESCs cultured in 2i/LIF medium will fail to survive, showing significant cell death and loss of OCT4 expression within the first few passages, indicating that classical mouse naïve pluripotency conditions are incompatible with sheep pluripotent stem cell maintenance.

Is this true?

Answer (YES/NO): YES